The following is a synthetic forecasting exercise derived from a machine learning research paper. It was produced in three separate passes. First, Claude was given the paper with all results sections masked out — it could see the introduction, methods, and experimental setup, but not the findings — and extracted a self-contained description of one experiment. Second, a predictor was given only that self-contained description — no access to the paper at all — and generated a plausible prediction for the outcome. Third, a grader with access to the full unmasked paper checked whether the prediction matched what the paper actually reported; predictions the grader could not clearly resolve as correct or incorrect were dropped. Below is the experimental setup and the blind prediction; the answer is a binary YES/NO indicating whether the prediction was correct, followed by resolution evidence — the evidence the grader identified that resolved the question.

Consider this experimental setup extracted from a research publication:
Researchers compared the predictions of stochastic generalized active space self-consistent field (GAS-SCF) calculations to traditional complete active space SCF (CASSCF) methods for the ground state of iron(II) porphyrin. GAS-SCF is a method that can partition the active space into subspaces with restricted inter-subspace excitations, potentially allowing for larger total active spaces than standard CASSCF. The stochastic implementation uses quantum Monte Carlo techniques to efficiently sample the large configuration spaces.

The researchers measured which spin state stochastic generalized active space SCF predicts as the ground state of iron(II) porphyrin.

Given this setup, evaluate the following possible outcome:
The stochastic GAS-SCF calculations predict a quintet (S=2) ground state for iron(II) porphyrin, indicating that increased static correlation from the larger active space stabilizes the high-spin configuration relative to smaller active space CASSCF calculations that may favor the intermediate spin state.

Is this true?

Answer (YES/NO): NO